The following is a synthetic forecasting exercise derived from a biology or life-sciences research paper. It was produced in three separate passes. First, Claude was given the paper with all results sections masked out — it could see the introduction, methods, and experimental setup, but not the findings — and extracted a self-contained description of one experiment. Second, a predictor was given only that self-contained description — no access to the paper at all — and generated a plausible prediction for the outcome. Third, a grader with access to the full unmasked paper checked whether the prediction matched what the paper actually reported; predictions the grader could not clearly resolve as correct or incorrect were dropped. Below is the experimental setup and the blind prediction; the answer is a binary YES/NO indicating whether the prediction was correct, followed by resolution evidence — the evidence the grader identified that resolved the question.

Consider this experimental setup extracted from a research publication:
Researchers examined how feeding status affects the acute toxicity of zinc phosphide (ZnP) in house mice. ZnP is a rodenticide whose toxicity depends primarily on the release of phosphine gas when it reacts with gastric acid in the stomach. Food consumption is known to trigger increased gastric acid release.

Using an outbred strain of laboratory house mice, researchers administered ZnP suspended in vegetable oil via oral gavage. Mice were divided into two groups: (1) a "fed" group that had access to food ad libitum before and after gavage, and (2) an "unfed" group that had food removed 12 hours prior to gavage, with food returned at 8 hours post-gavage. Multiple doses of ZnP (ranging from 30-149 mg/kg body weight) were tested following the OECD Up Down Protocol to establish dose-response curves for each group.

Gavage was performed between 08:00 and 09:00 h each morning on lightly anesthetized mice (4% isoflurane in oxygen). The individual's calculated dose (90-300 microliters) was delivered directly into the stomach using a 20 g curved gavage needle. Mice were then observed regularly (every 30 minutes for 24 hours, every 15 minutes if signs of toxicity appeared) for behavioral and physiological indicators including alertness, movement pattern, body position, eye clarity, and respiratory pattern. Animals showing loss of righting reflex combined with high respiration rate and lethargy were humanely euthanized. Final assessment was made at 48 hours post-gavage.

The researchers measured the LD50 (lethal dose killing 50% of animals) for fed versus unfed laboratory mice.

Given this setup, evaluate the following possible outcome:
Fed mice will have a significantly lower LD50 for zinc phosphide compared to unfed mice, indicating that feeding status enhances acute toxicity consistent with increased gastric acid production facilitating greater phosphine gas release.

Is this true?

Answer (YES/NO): NO